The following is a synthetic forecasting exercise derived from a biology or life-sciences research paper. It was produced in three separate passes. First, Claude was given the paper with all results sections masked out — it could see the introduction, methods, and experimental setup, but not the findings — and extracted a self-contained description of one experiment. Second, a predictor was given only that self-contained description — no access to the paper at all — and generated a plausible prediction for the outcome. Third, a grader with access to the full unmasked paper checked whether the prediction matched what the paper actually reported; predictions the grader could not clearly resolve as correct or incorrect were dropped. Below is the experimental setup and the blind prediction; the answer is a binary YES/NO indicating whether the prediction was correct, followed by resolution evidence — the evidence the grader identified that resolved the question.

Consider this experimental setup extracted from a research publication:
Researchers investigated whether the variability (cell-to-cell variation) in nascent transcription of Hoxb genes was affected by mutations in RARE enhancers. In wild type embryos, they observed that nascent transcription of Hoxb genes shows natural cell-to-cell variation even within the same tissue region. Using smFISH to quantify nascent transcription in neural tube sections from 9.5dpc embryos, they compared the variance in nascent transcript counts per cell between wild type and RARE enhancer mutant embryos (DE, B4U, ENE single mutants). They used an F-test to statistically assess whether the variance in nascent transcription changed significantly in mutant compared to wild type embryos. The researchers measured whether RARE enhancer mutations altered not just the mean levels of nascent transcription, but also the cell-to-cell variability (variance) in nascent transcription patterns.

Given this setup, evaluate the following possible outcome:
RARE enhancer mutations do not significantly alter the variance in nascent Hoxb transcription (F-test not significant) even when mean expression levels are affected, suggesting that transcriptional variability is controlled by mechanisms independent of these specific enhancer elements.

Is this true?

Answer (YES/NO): NO